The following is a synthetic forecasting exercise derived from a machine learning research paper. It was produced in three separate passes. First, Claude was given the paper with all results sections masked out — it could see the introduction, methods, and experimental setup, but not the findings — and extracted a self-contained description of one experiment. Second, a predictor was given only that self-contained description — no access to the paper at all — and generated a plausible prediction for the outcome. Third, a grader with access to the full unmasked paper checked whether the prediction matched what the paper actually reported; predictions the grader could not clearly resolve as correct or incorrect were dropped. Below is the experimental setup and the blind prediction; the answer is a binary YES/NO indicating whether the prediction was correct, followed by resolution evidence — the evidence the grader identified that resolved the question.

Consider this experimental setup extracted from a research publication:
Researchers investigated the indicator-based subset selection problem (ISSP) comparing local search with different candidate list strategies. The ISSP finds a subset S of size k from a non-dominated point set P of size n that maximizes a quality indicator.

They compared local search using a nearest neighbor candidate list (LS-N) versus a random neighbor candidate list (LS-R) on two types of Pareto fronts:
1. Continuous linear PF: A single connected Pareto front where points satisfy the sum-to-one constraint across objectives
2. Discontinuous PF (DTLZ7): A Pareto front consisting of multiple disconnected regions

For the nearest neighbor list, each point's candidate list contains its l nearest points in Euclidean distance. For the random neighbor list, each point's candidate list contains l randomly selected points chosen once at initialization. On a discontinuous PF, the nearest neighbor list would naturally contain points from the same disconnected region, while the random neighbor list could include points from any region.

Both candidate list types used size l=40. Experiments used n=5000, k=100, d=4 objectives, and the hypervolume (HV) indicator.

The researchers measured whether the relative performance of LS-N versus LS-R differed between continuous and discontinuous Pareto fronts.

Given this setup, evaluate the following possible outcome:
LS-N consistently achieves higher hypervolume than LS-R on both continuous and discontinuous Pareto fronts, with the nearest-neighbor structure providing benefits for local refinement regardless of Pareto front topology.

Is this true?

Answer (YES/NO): NO